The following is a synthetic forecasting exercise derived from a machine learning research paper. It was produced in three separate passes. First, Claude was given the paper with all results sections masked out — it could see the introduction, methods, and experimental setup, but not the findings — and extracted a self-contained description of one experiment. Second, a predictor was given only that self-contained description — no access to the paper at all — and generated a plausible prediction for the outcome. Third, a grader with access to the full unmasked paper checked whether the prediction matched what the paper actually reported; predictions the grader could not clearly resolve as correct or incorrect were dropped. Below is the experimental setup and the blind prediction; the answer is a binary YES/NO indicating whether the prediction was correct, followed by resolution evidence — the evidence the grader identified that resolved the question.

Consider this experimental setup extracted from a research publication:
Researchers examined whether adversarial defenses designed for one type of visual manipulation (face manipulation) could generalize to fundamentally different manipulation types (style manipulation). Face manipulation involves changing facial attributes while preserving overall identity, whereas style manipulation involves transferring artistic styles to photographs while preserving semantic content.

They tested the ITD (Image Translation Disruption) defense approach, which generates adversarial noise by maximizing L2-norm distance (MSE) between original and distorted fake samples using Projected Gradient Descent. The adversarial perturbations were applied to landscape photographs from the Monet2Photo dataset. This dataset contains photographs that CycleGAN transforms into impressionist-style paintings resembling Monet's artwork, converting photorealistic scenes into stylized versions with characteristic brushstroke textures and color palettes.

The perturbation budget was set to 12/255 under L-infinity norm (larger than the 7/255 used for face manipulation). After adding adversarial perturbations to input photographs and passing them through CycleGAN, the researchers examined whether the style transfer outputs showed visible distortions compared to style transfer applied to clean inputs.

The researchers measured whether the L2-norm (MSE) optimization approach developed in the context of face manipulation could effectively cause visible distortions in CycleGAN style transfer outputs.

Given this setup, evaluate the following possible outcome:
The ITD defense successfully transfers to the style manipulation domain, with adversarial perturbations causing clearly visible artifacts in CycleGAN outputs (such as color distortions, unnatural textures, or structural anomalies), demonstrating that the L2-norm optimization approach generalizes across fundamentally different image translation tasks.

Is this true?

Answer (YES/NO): YES